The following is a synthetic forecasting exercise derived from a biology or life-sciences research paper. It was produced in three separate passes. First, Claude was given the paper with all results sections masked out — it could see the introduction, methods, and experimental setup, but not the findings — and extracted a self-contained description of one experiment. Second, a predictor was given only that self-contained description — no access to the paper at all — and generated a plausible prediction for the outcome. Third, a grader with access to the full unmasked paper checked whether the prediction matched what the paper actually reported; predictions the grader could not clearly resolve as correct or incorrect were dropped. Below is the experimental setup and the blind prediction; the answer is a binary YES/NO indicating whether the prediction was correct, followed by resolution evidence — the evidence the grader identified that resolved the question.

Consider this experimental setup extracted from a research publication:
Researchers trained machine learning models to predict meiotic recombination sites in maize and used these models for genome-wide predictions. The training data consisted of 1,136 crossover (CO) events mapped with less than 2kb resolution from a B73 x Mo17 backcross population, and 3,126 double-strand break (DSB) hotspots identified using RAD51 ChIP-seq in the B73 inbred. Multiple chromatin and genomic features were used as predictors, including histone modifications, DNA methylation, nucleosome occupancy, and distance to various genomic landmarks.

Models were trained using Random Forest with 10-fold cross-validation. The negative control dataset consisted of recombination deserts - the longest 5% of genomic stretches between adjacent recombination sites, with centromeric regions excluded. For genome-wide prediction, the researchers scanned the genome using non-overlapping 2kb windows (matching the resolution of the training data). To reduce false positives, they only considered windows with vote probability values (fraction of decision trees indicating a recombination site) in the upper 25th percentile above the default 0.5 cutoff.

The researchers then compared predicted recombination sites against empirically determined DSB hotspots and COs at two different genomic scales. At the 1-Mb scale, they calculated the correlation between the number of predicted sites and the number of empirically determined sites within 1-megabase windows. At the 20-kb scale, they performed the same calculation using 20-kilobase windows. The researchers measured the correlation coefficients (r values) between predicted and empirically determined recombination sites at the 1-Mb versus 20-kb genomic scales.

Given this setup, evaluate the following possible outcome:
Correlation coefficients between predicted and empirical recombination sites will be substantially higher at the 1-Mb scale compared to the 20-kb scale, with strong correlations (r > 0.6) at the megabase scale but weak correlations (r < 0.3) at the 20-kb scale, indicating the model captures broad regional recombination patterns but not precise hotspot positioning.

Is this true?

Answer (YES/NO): NO